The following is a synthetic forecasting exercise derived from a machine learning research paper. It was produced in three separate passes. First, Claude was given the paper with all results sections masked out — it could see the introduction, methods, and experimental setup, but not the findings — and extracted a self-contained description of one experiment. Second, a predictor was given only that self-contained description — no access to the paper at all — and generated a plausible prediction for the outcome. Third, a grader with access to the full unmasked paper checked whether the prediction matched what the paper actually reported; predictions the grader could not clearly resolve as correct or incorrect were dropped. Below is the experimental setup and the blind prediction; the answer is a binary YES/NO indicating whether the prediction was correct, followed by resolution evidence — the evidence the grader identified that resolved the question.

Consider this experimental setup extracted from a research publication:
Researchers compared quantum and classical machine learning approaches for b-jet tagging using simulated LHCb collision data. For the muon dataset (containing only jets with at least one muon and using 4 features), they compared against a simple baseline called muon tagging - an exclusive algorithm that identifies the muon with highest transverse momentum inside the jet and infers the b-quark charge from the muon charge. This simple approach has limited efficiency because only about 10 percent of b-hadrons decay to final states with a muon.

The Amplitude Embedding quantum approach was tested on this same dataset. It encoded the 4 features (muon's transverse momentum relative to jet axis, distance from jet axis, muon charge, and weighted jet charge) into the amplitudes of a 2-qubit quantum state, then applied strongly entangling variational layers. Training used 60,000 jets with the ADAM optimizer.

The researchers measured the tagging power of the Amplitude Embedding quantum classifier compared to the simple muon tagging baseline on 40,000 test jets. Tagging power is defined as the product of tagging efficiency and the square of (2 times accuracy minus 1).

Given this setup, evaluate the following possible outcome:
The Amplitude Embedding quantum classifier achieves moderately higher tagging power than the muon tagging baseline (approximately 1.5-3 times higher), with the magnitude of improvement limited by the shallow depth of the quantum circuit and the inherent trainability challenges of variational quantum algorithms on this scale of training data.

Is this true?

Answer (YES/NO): NO